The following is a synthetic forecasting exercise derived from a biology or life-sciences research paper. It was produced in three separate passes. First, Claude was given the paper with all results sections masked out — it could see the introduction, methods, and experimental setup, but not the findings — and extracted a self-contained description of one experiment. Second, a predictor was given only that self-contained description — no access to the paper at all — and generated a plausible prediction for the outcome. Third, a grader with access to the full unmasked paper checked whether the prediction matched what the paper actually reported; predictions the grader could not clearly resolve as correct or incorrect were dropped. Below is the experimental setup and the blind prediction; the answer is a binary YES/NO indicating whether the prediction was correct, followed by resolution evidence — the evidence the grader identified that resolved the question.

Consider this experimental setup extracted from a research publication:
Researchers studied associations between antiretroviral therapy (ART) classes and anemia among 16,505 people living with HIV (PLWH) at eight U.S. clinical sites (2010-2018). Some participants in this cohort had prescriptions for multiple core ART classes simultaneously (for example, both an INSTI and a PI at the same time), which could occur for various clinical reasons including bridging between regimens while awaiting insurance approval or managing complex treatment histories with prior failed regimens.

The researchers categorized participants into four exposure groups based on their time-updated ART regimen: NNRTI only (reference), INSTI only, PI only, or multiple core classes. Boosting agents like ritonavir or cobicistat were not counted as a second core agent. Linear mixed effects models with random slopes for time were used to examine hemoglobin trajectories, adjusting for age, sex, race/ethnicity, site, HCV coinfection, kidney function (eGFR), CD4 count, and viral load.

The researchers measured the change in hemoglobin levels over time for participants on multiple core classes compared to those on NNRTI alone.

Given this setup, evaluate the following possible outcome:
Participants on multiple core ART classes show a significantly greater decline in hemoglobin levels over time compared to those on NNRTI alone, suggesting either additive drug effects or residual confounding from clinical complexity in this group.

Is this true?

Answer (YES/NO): YES